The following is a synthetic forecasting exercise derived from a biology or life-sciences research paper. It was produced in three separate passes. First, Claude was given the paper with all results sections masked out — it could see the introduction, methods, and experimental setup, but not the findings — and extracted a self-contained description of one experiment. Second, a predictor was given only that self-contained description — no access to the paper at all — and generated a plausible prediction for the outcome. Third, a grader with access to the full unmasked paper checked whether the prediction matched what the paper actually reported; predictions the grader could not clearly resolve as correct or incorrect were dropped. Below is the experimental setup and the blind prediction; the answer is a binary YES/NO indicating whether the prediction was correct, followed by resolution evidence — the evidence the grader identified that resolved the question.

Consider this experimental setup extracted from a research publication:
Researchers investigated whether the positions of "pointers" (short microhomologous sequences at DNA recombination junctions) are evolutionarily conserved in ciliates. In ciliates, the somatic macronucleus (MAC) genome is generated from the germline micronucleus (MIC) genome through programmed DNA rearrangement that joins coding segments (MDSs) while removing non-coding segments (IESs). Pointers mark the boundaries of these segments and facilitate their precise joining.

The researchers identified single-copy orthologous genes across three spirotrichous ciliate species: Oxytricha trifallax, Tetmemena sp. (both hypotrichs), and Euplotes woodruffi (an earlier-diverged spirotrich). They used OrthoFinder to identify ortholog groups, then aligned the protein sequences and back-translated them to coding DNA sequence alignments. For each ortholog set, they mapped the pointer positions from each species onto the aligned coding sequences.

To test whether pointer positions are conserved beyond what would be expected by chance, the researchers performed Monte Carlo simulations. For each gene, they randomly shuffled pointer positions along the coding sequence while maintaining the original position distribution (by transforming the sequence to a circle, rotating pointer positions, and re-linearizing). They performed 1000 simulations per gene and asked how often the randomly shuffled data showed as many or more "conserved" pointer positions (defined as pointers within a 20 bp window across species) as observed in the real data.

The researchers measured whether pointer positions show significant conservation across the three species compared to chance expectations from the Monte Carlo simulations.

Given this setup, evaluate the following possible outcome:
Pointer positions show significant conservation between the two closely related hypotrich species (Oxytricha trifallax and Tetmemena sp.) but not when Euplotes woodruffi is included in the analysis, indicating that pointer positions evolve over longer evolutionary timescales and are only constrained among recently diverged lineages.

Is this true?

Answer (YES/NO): NO